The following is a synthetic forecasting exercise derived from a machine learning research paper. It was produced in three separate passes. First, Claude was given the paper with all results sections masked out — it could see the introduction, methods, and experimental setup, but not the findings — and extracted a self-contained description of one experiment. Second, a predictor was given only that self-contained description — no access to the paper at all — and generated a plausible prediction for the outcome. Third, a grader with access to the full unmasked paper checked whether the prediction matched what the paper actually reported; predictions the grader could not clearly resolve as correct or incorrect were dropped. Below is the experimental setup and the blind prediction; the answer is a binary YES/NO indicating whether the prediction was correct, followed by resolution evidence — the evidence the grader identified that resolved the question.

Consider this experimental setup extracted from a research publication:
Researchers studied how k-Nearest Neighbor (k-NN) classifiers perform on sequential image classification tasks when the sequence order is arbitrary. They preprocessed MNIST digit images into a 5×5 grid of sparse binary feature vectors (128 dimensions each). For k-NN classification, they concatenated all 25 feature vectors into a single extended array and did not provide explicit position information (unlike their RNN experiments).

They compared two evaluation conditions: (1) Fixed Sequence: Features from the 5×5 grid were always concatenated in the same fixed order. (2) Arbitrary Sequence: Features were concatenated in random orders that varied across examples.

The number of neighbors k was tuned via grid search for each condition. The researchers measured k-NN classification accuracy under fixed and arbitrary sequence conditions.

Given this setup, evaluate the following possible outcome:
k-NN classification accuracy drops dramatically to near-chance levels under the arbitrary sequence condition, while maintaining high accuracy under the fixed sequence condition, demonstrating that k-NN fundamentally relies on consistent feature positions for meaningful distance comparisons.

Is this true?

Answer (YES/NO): NO